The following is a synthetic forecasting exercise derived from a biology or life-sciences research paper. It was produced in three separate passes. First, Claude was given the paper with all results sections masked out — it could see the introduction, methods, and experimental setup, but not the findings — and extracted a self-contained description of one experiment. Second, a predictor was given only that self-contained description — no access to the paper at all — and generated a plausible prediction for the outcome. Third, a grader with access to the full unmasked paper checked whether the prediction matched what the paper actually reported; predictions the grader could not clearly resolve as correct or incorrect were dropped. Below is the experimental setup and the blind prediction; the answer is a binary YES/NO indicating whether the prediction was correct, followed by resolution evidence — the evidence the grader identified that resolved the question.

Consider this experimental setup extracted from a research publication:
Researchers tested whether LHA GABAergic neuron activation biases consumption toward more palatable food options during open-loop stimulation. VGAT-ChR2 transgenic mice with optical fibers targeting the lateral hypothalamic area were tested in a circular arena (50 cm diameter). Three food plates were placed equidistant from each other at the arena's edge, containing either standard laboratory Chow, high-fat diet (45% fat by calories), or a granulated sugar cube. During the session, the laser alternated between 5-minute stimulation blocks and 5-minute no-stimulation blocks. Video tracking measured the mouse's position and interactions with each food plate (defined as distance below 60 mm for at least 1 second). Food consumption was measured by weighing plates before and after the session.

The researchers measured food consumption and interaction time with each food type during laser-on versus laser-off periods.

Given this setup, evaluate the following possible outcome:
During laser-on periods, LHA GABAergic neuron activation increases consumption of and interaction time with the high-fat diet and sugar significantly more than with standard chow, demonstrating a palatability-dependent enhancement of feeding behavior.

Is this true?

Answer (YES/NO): NO